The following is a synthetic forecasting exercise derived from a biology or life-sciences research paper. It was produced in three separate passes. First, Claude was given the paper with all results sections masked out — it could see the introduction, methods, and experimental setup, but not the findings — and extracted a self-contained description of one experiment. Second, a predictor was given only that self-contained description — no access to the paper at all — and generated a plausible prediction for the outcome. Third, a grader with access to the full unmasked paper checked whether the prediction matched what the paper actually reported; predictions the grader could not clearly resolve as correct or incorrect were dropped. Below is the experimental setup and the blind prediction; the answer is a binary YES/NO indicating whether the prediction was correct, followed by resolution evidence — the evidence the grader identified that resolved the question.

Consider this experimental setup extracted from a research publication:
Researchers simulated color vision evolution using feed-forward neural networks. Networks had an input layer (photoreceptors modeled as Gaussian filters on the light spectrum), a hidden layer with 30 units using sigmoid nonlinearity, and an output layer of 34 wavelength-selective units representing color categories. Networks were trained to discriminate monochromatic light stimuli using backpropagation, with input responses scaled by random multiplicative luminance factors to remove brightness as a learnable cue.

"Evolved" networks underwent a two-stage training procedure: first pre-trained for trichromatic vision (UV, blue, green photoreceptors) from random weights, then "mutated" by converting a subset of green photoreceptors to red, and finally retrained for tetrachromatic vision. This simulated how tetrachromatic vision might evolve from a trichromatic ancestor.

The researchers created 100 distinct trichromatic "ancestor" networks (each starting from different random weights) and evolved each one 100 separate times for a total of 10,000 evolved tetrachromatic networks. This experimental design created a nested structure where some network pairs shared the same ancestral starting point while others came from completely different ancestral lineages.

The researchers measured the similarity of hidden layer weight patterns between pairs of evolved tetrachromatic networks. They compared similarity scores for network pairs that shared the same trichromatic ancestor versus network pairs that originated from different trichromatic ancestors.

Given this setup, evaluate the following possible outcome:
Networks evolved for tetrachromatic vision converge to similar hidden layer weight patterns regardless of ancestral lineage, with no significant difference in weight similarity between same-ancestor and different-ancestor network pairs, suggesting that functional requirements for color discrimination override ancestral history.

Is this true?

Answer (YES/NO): NO